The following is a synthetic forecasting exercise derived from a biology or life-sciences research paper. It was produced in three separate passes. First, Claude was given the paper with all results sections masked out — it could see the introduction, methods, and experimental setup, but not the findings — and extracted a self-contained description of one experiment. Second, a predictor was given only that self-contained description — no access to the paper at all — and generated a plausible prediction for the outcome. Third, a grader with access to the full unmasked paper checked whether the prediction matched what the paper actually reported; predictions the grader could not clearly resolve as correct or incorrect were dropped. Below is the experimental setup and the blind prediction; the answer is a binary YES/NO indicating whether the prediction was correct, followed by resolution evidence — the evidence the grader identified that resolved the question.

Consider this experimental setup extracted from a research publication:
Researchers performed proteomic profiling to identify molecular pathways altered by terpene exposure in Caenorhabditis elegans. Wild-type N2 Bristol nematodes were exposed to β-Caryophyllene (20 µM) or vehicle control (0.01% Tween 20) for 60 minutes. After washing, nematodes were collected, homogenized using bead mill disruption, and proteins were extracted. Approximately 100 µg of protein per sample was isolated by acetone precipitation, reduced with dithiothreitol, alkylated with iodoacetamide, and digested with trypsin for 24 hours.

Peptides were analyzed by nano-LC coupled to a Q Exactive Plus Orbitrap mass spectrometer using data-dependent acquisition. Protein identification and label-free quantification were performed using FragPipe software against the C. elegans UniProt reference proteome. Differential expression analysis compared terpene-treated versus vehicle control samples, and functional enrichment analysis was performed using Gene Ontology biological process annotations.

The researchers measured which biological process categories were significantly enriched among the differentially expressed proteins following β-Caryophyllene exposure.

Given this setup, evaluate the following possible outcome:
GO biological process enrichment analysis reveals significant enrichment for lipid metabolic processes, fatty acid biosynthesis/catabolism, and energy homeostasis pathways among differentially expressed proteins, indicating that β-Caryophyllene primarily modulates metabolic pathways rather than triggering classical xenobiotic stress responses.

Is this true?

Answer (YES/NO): NO